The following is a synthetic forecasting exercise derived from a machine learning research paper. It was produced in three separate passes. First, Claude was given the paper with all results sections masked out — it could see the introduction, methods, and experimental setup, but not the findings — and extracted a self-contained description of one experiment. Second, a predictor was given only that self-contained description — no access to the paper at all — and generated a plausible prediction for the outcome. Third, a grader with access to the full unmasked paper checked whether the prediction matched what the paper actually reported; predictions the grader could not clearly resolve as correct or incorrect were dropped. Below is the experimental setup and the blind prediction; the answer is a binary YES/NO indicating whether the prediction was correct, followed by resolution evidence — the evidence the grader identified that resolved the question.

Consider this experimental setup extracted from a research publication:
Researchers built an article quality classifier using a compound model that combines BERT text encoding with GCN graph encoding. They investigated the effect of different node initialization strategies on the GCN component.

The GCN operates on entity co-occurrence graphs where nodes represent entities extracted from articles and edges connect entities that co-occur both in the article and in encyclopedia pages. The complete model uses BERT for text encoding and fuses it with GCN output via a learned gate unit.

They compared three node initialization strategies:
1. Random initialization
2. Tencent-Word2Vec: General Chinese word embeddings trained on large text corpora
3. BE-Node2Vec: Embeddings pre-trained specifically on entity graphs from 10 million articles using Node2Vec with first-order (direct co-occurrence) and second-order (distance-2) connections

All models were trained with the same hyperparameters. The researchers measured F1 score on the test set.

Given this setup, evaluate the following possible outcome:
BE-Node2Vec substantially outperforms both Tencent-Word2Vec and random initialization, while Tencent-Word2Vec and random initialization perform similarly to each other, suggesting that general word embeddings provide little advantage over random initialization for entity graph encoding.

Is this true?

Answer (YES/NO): NO